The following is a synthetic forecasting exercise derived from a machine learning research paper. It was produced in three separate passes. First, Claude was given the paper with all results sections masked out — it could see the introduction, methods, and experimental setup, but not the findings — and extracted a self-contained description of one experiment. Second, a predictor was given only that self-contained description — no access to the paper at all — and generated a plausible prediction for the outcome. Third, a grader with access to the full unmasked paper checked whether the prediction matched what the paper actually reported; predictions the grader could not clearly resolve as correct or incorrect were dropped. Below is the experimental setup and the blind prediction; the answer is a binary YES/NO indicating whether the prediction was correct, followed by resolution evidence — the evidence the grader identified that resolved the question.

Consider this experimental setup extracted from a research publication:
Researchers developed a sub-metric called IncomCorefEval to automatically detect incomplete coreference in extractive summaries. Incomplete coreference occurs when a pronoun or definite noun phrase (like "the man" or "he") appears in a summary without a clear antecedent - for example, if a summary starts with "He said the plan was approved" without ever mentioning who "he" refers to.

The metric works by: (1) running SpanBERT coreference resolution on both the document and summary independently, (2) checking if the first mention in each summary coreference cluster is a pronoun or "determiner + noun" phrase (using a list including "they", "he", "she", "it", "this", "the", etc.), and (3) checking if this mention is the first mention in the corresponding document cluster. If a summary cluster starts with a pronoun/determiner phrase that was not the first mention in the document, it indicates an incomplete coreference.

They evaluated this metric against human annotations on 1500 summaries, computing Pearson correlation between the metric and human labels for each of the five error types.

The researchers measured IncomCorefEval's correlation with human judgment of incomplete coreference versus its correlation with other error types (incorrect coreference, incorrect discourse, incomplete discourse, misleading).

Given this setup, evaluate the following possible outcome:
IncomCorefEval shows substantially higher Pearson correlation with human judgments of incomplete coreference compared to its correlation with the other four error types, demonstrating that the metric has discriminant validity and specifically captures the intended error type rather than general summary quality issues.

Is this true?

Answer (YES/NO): YES